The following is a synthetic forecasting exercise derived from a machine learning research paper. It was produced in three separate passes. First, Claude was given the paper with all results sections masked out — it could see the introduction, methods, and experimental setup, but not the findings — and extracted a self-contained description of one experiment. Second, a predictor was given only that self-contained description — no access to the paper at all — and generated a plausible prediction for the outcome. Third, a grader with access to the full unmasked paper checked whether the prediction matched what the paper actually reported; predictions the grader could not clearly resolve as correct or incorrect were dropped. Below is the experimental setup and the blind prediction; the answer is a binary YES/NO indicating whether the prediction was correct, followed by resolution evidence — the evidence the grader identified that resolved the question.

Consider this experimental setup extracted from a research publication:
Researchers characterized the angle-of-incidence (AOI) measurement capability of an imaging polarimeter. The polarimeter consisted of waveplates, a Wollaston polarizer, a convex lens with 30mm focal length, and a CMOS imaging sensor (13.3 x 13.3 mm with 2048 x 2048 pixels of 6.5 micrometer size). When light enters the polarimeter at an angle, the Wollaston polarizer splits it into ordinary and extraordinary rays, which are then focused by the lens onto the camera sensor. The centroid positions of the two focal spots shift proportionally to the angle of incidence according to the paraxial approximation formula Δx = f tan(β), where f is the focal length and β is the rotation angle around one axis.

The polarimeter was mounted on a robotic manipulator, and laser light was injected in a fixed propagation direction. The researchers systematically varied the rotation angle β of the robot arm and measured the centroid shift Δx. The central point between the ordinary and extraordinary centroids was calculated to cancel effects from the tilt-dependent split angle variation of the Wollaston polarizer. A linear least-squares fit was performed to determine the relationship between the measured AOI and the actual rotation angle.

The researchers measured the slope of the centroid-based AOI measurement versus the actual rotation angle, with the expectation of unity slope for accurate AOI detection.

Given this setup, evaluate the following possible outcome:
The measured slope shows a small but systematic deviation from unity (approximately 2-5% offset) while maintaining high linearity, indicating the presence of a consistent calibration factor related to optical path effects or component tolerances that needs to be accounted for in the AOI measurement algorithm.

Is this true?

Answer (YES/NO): NO